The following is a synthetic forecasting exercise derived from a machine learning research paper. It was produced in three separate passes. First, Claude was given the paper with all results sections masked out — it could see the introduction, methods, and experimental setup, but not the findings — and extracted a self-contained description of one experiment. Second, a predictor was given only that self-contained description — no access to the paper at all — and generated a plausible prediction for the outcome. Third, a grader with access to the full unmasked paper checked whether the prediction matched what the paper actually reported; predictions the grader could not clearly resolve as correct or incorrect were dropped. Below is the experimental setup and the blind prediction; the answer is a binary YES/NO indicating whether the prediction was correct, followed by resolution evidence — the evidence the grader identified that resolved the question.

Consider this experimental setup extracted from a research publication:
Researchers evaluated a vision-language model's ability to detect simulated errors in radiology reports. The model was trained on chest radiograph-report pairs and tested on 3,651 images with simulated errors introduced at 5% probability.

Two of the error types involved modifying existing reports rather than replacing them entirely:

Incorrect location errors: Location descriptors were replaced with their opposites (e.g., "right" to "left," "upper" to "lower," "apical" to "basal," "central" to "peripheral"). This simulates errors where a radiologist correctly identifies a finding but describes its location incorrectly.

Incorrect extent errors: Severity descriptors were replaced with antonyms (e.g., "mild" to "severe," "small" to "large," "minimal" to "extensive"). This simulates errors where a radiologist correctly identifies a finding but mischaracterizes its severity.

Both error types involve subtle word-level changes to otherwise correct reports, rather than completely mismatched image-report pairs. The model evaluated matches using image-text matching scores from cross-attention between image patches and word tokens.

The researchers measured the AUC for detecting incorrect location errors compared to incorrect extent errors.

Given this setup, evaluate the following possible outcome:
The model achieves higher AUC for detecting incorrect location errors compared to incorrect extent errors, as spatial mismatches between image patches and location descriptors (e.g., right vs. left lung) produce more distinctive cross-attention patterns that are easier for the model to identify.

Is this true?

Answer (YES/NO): YES